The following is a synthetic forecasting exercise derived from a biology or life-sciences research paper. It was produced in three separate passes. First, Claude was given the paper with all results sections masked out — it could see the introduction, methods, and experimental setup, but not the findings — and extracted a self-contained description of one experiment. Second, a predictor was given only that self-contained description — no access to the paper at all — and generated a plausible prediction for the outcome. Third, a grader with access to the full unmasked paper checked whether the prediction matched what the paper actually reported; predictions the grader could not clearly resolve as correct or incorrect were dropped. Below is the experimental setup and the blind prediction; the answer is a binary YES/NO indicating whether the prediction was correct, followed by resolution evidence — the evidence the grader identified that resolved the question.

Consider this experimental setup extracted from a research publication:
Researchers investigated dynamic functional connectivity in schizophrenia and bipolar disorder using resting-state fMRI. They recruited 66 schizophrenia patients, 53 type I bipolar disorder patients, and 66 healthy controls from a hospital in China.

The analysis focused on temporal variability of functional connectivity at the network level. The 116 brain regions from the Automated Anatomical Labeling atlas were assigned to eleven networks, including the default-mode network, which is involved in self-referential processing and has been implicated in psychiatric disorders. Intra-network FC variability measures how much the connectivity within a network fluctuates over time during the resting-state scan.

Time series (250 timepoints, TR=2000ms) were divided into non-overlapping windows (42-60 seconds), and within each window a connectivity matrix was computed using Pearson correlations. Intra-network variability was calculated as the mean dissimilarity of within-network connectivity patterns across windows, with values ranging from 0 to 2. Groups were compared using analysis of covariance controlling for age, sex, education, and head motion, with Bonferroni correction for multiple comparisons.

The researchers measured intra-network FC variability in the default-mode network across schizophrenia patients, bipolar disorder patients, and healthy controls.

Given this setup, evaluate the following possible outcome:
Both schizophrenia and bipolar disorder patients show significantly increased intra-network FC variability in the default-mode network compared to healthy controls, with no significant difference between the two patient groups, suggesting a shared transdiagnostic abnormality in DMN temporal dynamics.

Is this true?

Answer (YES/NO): NO